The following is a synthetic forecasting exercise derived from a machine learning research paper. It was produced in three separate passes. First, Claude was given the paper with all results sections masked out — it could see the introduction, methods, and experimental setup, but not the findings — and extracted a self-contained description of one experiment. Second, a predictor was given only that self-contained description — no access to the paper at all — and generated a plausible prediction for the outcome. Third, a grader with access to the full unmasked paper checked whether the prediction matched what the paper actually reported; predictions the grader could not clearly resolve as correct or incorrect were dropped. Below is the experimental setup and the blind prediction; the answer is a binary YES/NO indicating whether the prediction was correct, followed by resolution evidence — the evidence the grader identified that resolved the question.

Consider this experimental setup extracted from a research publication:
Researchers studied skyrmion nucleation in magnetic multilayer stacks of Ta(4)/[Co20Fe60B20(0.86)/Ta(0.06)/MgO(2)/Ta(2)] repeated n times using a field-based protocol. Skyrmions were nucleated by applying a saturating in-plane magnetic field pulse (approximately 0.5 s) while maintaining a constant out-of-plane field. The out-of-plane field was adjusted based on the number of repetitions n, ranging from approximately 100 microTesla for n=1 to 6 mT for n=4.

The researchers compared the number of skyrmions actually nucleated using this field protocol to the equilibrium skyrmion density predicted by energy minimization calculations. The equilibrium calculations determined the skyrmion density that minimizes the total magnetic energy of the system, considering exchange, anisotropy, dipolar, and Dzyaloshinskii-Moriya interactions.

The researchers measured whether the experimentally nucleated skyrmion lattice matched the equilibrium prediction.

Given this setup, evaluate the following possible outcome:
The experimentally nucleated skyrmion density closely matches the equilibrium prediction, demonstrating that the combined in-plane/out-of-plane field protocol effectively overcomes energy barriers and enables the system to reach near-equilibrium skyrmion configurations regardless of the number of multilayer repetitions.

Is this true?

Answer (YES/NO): NO